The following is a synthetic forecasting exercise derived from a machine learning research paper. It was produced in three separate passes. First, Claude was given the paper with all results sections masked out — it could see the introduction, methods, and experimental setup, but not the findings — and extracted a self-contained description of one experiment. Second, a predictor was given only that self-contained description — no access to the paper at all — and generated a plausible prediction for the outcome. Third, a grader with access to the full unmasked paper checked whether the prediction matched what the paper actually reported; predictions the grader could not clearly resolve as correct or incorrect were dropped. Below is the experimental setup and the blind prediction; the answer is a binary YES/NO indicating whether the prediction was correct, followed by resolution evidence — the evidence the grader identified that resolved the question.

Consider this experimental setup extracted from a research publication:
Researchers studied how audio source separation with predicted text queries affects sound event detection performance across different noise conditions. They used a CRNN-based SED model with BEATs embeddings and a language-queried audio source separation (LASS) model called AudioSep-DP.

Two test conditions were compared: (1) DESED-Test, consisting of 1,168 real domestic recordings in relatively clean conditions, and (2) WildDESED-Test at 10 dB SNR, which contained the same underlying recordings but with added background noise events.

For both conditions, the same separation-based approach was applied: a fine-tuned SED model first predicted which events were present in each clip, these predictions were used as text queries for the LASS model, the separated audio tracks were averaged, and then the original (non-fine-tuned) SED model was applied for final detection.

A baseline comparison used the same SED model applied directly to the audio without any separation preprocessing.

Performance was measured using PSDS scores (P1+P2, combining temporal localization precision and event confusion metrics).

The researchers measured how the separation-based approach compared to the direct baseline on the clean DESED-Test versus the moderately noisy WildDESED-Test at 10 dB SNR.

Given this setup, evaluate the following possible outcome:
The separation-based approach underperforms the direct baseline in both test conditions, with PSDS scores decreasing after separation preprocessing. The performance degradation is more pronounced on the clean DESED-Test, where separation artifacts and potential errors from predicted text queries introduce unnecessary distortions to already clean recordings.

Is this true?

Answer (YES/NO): YES